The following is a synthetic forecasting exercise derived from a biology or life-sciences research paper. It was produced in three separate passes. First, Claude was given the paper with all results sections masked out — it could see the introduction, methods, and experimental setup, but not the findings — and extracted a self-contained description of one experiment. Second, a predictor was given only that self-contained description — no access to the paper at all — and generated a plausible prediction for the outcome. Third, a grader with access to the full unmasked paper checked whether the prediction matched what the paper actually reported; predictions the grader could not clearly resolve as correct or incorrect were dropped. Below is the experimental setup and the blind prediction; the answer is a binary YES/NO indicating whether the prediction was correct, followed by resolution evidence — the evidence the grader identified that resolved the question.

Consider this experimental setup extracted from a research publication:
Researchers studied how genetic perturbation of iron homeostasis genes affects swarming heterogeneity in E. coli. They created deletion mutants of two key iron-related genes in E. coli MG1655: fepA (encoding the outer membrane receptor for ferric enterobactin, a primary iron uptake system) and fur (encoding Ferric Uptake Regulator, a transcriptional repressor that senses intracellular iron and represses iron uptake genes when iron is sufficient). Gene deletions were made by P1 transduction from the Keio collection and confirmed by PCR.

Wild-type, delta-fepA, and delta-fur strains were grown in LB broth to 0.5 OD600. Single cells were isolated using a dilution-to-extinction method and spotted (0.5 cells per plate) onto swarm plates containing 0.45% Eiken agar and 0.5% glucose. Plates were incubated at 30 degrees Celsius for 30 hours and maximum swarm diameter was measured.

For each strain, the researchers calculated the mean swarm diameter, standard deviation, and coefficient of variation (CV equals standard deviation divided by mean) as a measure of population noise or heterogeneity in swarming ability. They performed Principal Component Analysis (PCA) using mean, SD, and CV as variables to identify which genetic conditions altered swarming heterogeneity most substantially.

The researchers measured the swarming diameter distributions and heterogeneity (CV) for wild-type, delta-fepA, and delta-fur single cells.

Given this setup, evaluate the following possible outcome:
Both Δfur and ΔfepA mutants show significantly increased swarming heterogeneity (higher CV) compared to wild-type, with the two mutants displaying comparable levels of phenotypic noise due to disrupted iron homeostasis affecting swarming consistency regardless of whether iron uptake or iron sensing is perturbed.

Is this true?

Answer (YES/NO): NO